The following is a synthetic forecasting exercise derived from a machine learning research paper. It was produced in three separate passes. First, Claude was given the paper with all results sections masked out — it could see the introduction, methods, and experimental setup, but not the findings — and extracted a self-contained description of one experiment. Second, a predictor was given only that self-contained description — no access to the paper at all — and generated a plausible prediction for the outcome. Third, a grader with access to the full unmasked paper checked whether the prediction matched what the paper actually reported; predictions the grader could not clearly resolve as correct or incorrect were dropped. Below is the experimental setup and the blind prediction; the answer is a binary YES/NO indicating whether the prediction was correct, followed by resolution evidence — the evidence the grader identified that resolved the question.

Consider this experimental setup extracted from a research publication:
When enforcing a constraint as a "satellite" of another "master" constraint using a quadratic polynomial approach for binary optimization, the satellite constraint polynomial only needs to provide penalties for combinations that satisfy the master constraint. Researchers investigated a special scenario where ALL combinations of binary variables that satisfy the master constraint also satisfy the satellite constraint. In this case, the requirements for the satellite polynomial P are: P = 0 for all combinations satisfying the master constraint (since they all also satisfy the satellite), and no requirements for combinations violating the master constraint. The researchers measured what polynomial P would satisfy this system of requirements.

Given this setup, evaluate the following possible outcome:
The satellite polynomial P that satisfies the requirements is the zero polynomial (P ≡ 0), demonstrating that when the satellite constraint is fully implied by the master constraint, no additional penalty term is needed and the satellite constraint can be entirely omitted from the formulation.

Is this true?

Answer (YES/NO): YES